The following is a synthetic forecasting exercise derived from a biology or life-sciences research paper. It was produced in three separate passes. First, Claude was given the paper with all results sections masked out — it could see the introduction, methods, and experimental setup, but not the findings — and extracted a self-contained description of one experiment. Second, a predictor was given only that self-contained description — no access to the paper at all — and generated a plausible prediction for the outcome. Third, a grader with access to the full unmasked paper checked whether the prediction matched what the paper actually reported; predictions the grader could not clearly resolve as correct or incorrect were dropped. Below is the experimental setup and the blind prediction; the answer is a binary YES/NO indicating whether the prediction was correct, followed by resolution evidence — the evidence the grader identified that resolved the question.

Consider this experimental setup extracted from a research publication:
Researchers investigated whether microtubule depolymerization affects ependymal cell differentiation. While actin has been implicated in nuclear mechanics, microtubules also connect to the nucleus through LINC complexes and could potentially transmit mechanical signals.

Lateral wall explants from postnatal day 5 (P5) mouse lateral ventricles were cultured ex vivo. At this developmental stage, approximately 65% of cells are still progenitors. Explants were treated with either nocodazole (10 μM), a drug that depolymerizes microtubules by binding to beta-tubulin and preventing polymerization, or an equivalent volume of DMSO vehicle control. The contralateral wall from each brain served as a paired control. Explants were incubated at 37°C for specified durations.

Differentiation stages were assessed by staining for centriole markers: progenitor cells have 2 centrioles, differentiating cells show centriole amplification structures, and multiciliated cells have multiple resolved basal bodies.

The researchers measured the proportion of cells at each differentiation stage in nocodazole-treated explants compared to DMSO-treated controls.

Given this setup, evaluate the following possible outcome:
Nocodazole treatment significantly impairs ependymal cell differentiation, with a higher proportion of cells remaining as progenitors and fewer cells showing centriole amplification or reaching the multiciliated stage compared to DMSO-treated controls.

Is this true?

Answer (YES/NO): NO